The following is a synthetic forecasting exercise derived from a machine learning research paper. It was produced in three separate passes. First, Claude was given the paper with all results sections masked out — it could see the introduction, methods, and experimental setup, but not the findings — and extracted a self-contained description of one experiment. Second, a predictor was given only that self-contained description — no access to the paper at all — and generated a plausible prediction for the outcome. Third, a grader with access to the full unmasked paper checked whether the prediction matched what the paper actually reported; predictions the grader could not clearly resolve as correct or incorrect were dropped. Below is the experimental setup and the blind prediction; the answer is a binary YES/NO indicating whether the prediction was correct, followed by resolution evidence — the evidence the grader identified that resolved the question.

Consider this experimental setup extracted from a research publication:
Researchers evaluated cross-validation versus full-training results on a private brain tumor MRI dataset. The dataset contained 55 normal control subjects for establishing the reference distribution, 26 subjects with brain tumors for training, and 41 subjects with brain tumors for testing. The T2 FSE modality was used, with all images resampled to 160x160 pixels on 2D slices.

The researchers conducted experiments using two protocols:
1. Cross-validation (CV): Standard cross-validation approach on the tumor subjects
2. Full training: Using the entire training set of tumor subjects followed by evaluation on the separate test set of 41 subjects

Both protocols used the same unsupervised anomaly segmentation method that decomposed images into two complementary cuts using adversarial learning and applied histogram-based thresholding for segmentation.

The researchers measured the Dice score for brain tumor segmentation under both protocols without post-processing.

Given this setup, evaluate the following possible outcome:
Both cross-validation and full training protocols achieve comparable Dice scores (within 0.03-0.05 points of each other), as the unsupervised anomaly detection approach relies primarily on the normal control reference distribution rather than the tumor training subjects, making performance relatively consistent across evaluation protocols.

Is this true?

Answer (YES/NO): NO